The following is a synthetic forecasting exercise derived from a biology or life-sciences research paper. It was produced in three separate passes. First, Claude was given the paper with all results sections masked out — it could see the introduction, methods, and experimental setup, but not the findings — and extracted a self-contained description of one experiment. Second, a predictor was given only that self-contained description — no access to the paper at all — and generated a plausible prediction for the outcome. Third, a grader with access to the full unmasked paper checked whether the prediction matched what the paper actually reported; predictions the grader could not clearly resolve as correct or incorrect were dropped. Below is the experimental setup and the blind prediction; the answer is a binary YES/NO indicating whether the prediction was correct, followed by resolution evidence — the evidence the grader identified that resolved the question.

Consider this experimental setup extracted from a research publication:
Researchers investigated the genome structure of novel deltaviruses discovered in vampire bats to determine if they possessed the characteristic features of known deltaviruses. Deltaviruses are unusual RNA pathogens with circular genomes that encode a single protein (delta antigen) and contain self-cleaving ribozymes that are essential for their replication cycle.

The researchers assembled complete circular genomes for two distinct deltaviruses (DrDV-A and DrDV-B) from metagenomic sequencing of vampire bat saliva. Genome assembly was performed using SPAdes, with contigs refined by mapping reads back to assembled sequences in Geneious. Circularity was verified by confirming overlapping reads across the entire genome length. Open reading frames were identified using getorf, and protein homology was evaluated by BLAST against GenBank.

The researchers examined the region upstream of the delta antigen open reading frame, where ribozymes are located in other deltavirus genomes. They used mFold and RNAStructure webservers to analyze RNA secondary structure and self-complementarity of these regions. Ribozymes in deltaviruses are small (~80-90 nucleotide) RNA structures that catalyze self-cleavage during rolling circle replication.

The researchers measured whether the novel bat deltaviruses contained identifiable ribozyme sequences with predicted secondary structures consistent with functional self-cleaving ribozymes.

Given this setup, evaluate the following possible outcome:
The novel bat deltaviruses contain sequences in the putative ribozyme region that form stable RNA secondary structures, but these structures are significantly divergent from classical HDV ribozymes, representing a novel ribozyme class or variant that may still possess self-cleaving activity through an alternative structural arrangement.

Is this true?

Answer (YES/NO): NO